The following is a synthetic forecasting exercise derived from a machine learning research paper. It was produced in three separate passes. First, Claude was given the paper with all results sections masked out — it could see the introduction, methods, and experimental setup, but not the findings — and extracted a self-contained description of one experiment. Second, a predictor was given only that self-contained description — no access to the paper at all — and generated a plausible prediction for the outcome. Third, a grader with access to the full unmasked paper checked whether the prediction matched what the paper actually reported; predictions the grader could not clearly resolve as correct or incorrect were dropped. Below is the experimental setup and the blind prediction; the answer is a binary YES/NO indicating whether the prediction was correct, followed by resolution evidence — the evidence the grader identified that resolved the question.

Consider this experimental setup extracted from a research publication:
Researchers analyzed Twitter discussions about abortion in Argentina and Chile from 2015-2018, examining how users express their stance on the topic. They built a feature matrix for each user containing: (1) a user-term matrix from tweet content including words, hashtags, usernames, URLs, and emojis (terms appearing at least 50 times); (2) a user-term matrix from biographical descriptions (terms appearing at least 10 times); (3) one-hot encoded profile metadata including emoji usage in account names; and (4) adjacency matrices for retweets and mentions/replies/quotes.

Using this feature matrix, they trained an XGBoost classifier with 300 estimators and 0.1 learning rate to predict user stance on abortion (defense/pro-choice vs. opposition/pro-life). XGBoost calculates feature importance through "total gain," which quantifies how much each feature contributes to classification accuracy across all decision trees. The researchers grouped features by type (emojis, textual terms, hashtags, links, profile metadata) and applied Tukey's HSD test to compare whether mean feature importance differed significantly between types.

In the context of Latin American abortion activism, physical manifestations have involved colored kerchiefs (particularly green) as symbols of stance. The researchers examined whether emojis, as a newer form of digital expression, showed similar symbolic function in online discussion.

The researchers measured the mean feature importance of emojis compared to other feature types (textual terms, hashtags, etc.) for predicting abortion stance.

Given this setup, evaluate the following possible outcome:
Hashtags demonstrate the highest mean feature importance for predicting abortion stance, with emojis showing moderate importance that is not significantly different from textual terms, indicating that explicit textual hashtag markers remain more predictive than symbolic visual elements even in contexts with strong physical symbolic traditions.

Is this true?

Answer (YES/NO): NO